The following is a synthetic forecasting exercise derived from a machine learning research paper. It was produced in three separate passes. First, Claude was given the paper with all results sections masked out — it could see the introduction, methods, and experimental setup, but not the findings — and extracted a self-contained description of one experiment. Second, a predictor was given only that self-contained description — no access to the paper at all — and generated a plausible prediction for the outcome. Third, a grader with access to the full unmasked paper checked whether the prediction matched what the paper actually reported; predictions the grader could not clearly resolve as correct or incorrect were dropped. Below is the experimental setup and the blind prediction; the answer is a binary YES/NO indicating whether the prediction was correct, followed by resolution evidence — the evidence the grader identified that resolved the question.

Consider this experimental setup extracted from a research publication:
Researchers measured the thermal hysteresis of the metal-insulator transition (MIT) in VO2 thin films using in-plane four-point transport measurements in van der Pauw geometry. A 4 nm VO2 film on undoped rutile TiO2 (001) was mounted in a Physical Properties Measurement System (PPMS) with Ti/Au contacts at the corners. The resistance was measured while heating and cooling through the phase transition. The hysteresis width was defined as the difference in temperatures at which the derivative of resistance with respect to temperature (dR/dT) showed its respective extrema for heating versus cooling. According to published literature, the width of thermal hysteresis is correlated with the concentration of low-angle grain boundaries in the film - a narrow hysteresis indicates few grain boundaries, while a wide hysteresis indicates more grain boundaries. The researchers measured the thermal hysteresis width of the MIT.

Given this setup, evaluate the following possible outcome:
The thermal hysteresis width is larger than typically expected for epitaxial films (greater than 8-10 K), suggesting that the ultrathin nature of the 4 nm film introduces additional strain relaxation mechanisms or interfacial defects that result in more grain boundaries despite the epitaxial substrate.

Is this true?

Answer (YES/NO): NO